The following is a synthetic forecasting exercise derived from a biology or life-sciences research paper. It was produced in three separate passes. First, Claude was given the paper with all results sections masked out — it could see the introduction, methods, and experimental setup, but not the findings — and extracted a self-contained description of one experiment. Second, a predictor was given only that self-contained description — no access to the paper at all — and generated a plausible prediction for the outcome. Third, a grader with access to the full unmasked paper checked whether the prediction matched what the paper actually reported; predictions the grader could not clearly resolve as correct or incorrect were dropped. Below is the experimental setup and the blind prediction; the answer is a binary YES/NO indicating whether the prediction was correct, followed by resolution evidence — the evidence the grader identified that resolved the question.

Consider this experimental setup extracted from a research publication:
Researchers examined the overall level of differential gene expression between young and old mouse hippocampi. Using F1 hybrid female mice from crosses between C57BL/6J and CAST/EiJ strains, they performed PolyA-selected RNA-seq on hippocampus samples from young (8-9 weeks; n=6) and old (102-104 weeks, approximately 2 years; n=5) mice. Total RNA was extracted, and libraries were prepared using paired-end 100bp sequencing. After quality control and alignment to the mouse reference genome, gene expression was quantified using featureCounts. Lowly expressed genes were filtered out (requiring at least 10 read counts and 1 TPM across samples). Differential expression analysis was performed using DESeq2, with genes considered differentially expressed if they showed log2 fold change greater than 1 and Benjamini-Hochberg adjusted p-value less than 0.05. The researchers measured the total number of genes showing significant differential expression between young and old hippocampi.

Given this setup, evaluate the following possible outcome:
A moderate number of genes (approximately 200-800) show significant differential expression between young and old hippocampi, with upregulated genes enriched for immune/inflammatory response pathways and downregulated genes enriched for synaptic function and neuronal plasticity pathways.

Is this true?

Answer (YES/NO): NO